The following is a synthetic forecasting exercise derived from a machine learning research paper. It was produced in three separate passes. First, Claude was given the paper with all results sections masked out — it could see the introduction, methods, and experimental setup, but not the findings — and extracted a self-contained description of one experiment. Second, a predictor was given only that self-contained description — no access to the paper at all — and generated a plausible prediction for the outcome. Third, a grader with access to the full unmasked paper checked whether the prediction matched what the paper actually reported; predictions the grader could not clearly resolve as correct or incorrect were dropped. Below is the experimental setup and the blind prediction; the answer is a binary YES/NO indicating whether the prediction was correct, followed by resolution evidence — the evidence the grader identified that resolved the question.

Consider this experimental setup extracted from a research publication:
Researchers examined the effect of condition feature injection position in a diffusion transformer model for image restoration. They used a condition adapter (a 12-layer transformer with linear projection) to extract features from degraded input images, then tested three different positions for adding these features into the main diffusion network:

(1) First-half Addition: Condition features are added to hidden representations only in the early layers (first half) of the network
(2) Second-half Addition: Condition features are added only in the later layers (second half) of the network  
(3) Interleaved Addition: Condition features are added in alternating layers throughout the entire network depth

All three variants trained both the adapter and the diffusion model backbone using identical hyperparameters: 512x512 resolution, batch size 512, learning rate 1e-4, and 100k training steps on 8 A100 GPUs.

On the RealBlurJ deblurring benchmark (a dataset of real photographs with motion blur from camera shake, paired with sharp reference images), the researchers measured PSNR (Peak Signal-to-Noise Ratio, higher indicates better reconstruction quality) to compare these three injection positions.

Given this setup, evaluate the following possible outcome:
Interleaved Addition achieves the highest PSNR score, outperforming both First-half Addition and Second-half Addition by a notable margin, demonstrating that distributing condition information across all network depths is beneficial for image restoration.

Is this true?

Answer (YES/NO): NO